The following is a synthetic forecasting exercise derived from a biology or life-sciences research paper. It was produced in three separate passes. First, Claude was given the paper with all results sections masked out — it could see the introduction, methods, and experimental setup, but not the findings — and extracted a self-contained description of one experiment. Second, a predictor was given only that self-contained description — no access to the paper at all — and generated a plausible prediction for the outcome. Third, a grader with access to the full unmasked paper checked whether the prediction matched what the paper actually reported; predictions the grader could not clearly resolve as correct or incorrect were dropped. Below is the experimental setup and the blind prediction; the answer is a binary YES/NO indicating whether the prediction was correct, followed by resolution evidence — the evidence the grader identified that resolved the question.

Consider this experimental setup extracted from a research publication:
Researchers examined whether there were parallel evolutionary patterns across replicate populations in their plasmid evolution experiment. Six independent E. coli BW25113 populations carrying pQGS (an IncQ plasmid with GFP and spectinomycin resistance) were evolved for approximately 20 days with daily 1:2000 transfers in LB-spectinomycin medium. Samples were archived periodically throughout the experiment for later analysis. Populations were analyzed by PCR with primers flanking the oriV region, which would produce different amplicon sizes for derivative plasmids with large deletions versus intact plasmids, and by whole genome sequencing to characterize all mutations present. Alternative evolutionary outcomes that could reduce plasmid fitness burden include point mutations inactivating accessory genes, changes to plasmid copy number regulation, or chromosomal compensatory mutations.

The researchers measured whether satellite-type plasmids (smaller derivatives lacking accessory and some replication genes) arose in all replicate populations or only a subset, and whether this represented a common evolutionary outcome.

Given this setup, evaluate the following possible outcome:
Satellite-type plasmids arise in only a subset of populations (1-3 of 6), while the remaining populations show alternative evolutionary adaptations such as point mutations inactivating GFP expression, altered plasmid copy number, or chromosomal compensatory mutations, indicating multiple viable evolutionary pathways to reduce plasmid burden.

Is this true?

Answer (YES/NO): NO